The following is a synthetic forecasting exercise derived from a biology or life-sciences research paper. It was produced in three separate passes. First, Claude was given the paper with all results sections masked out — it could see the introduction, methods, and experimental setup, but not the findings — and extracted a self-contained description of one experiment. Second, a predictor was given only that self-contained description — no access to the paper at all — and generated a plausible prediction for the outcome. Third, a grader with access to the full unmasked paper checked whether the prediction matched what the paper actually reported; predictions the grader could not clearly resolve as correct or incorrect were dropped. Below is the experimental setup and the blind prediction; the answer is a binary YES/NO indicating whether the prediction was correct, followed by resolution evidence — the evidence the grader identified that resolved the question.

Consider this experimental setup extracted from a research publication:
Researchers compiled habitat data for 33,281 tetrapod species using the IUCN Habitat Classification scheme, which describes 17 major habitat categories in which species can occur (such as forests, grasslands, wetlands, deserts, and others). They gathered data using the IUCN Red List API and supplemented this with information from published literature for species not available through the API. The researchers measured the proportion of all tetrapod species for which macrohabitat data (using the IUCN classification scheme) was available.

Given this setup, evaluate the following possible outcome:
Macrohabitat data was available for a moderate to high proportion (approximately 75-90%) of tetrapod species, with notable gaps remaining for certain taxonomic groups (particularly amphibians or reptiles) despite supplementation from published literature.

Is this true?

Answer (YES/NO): NO